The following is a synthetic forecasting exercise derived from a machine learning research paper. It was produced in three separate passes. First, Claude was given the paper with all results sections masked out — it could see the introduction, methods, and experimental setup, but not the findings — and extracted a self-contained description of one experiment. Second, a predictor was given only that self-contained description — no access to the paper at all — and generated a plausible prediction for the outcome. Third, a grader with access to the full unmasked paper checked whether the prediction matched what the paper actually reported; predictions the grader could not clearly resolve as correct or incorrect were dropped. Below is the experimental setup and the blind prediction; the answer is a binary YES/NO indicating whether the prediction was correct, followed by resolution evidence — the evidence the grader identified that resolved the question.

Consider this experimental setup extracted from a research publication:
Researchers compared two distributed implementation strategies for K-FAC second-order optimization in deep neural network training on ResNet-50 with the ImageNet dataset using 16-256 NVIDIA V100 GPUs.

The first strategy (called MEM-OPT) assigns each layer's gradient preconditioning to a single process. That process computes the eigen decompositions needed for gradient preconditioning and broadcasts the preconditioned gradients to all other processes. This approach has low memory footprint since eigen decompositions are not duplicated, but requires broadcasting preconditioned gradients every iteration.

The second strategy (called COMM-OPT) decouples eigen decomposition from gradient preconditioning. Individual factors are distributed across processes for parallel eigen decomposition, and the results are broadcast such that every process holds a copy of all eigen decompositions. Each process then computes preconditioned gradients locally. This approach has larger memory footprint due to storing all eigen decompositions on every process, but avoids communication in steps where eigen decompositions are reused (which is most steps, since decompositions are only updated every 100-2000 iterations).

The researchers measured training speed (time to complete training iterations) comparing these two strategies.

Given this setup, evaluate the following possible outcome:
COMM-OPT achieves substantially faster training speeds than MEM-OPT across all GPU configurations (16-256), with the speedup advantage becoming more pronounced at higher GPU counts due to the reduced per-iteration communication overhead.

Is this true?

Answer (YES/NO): NO